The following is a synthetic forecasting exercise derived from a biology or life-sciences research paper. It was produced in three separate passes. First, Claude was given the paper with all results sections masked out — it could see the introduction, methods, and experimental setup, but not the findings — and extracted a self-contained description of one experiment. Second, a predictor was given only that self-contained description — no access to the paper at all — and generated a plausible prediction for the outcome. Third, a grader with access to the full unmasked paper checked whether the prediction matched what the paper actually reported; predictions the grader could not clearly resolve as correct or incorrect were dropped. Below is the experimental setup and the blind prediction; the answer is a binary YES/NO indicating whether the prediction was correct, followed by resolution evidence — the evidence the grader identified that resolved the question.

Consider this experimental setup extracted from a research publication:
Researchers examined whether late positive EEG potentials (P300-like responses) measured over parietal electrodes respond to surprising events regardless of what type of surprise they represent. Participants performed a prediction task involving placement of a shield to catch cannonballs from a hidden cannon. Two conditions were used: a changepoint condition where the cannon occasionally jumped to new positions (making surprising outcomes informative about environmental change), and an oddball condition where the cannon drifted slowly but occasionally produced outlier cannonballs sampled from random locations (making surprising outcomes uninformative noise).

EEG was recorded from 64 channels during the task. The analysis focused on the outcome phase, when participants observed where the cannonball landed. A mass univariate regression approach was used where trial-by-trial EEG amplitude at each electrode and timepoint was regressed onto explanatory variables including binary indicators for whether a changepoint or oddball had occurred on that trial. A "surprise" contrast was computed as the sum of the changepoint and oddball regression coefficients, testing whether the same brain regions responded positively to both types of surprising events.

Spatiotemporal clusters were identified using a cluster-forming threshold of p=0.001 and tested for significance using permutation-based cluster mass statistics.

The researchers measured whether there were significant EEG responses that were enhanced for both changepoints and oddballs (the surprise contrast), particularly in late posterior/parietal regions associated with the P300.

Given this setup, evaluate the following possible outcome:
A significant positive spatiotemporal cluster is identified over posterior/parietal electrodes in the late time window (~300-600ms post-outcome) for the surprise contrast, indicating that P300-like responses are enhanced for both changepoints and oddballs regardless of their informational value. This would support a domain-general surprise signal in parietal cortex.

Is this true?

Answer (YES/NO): YES